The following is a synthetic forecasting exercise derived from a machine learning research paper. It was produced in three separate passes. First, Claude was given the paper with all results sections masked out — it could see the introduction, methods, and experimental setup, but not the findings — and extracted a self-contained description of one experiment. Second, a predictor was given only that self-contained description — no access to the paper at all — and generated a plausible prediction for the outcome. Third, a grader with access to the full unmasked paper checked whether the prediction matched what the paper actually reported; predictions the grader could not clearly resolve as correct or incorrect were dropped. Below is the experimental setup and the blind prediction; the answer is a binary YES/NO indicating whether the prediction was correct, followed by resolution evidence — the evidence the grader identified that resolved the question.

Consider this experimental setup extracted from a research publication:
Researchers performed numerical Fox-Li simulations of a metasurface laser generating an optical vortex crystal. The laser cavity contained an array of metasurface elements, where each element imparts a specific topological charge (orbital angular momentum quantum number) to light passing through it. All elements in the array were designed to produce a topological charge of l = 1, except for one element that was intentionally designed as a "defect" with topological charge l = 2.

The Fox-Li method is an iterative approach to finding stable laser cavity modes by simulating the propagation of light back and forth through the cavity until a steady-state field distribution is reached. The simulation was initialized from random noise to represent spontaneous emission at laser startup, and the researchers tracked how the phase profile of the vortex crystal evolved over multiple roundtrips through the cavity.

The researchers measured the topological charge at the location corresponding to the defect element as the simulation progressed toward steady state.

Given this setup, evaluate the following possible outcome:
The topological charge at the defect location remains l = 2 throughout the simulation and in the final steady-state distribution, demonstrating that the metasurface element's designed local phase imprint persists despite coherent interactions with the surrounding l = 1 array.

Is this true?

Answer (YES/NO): NO